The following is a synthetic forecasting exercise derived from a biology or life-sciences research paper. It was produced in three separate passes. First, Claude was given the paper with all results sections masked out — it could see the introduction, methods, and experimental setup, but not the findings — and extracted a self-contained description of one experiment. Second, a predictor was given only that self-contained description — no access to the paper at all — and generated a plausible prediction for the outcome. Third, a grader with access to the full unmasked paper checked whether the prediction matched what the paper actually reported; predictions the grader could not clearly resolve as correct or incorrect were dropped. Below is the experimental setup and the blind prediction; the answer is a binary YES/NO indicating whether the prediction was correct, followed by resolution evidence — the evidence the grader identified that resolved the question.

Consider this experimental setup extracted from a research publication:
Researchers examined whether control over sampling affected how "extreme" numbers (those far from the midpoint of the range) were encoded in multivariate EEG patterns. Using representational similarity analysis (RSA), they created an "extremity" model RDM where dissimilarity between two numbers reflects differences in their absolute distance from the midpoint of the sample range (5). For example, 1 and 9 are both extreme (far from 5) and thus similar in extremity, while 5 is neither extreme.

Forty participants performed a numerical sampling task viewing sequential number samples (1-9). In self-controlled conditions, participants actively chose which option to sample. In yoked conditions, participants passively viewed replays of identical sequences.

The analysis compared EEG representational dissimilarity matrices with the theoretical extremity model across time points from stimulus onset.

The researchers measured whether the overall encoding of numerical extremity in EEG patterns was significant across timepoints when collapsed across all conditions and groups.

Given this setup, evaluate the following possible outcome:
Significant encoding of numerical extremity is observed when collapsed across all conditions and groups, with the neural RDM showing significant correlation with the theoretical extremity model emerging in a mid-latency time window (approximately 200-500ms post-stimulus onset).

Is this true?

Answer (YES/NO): NO